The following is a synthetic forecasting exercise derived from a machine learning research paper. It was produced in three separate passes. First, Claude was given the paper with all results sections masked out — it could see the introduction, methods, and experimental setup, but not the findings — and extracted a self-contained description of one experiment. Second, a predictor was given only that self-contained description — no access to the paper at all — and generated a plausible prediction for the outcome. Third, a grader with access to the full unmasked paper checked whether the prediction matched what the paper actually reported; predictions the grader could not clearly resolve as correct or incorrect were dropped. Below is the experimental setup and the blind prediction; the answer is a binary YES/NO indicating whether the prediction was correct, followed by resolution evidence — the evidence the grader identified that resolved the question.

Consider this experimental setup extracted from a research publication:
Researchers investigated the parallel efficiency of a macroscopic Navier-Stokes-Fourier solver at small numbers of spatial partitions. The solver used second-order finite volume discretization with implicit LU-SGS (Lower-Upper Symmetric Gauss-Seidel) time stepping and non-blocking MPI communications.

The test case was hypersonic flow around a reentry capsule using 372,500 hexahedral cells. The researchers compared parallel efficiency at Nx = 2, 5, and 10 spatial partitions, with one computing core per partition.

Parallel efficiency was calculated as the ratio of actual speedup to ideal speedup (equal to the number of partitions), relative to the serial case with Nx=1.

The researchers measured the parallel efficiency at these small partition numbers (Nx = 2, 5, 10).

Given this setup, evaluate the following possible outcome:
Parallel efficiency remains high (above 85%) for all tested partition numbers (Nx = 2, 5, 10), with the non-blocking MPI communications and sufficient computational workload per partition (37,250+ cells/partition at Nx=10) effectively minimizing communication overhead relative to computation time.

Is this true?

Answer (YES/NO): YES